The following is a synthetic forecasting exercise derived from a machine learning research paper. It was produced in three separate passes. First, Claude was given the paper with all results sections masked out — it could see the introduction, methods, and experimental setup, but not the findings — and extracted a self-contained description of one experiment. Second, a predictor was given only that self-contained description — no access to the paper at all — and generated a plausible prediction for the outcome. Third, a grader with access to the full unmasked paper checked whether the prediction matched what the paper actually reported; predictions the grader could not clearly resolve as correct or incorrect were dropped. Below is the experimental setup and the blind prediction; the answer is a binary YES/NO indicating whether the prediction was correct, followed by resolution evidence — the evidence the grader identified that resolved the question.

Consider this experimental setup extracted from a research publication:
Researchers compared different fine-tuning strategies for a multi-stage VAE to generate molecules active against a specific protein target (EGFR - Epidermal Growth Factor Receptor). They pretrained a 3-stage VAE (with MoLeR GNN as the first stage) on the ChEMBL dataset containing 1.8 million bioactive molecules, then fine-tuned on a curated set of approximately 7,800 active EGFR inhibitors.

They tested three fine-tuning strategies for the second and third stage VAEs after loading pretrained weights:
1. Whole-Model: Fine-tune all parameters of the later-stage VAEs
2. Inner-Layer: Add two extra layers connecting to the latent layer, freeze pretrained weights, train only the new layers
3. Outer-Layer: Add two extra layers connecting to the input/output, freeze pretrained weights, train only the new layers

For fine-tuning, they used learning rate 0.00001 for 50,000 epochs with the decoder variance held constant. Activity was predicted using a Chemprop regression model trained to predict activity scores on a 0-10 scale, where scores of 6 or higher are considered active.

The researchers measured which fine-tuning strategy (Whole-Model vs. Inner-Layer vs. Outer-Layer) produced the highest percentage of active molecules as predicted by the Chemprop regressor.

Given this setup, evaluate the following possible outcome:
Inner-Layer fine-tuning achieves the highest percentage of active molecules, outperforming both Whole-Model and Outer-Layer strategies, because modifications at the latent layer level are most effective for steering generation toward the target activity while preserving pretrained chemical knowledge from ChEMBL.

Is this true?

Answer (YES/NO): NO